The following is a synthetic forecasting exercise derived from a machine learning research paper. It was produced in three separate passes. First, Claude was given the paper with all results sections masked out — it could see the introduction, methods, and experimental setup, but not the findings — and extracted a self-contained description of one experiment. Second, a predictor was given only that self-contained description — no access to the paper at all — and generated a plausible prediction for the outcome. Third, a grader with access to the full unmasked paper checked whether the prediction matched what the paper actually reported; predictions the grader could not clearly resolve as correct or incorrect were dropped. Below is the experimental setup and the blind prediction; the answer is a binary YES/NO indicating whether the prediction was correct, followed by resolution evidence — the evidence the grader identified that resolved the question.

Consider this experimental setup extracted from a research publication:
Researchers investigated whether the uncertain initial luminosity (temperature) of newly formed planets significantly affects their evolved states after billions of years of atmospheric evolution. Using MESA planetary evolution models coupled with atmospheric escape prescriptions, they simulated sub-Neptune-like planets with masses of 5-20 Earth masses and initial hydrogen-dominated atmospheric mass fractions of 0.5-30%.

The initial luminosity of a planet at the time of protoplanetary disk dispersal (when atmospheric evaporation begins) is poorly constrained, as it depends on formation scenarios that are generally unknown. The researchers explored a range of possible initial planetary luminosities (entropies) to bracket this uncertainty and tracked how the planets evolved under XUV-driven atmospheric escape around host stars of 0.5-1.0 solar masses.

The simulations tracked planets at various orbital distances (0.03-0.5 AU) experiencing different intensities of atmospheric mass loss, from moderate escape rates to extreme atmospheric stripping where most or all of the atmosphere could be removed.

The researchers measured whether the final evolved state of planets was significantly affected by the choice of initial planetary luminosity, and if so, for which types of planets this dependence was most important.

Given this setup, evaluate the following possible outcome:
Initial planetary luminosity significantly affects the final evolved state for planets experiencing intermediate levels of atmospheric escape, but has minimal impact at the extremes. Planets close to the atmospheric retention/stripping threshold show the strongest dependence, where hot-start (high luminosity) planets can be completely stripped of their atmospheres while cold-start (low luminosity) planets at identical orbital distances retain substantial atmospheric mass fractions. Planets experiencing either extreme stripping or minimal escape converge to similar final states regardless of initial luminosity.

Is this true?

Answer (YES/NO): NO